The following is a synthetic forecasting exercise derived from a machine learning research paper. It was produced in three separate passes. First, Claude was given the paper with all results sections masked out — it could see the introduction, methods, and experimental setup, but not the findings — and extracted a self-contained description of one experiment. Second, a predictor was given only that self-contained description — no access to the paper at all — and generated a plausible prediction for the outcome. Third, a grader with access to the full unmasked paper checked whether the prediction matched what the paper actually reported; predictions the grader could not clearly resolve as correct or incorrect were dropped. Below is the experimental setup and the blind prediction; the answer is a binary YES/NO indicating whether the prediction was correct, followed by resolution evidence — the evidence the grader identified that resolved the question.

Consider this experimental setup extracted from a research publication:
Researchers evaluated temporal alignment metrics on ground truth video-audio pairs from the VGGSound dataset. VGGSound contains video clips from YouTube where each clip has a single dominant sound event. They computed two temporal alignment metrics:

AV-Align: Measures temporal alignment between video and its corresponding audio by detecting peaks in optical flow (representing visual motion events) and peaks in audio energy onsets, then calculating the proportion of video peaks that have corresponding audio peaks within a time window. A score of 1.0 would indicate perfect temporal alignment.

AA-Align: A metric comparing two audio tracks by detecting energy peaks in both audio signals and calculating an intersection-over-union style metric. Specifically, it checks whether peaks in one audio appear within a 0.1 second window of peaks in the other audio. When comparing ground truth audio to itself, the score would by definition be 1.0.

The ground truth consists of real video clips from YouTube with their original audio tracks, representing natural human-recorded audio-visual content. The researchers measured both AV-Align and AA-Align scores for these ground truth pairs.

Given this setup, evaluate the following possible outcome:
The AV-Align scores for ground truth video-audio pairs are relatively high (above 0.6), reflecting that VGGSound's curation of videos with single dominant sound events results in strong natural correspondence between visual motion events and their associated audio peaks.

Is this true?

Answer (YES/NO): NO